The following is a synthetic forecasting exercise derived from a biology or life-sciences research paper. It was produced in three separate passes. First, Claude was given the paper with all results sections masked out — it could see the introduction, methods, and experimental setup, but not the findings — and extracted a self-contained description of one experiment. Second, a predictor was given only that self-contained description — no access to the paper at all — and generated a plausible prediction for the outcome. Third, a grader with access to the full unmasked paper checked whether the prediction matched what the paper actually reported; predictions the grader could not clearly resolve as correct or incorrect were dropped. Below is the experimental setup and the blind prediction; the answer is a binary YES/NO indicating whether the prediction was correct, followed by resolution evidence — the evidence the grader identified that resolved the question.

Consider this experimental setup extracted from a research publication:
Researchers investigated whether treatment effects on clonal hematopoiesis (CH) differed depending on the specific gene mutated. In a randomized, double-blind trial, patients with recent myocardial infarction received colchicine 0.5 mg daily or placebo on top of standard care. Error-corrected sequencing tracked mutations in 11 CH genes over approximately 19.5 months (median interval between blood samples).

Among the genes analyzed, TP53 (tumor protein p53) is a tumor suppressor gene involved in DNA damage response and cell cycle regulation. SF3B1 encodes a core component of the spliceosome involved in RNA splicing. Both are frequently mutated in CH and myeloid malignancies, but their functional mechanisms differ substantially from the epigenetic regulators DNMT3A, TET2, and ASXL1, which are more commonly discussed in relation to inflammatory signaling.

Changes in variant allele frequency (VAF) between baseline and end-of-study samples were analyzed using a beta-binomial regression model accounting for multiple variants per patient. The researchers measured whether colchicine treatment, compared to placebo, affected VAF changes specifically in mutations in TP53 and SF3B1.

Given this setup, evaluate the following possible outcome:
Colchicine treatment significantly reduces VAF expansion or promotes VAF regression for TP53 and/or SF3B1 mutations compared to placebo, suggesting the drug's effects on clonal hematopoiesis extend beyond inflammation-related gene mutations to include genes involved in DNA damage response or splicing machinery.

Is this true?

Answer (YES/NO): YES